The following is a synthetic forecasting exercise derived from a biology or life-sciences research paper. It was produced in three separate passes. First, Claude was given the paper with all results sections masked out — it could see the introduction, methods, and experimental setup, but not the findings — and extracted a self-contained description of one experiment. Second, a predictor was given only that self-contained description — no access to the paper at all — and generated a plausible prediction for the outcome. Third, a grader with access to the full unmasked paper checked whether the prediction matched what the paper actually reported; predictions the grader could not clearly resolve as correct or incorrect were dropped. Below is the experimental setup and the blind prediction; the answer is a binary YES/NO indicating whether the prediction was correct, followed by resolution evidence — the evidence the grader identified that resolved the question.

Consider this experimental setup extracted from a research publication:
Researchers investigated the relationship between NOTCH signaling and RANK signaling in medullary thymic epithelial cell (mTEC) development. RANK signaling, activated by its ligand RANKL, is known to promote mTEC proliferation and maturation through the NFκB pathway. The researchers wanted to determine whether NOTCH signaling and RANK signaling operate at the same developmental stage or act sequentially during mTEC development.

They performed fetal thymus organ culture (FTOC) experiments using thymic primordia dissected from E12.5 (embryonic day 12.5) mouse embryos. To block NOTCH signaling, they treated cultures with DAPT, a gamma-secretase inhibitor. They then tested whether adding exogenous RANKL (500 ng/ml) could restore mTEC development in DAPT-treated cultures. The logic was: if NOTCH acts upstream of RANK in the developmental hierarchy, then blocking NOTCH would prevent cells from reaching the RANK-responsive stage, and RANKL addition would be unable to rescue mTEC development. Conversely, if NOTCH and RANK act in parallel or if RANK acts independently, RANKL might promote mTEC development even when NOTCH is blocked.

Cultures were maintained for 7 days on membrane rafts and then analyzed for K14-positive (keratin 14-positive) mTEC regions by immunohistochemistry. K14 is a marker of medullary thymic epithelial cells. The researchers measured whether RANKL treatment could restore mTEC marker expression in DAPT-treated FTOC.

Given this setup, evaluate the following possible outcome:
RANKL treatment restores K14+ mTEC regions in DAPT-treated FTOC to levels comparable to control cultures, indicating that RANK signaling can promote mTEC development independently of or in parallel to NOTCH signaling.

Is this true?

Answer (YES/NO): NO